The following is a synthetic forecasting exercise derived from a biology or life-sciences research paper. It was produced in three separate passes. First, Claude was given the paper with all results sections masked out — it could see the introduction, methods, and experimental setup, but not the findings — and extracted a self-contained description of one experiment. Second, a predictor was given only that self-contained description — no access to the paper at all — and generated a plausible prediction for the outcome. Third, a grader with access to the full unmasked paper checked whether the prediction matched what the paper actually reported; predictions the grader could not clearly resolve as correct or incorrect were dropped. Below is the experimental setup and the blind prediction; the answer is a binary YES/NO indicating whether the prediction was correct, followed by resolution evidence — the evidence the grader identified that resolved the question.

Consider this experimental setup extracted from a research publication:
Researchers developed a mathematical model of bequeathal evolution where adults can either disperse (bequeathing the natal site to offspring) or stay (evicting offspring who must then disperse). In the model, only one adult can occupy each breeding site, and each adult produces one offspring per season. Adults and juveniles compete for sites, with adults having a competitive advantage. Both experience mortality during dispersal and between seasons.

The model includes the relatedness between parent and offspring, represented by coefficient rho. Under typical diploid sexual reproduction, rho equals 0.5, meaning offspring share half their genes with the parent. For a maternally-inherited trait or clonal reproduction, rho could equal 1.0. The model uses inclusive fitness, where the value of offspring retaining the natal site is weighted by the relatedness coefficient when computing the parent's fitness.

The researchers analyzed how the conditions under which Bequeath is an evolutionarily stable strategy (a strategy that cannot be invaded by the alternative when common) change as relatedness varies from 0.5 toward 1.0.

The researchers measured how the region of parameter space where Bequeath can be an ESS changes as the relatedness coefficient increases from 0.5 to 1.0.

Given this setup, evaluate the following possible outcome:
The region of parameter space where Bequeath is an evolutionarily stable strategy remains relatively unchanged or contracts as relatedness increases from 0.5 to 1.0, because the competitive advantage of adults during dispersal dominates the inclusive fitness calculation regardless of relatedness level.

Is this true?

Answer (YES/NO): NO